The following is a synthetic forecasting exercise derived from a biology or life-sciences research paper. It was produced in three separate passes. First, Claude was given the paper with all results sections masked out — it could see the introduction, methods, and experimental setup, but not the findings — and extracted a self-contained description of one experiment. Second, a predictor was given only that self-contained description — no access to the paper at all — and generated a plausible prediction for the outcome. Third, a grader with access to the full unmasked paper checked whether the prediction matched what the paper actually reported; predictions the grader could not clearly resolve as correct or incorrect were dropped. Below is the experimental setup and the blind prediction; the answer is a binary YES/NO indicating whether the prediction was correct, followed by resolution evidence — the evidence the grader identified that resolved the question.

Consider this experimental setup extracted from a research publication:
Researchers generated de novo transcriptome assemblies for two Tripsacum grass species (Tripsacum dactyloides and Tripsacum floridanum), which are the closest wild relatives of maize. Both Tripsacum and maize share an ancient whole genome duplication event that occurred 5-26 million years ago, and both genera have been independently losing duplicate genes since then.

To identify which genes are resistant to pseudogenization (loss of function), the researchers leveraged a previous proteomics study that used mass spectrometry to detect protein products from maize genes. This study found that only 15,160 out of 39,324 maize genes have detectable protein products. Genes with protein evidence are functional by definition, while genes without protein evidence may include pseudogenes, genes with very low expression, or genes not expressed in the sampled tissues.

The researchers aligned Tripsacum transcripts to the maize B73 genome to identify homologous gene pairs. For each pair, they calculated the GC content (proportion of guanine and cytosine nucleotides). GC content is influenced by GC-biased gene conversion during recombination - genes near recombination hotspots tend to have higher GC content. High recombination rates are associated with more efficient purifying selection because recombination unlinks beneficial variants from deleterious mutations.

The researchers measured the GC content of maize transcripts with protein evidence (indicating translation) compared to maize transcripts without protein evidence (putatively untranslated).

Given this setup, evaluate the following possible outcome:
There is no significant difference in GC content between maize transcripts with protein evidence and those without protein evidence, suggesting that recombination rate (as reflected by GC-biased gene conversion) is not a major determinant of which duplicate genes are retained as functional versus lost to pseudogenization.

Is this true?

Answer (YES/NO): NO